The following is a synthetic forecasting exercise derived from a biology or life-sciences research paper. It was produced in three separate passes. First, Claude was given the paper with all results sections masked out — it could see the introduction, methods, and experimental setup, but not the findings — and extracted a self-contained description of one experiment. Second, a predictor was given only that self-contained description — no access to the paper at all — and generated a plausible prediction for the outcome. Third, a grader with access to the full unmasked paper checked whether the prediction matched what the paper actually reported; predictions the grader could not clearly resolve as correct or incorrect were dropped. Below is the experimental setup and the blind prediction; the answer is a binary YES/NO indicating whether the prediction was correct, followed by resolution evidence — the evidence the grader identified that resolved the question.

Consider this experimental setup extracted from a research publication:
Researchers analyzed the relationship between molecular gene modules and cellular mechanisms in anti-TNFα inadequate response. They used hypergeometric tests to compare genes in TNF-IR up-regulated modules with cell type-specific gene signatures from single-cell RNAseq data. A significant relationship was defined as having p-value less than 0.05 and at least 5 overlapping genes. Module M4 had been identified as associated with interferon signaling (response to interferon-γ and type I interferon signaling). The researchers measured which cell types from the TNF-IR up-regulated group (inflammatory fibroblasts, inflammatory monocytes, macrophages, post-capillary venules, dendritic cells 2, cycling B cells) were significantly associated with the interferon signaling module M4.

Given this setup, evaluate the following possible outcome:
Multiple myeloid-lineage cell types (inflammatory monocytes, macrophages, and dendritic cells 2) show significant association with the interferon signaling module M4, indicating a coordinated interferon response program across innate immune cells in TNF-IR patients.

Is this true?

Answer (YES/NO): NO